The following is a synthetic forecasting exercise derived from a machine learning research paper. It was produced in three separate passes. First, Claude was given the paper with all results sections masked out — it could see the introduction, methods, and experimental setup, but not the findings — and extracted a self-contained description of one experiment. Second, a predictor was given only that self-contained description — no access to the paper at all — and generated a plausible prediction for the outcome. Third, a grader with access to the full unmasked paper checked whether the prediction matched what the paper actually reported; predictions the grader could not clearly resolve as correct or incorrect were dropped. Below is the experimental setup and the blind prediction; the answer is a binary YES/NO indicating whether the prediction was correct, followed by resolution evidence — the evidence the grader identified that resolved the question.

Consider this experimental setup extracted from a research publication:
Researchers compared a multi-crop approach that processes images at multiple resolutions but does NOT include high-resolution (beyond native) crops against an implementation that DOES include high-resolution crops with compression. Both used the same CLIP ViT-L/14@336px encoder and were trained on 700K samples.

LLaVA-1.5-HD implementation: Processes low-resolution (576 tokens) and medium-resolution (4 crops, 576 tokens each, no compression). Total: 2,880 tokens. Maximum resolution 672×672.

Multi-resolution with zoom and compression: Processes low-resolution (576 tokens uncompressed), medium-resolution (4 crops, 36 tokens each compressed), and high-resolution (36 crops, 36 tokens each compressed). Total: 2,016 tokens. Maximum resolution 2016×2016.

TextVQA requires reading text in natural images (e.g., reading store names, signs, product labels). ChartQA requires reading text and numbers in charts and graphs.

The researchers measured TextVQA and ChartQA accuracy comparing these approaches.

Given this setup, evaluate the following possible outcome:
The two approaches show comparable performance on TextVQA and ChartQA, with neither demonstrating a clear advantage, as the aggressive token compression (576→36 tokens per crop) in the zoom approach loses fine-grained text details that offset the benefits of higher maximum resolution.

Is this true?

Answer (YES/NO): NO